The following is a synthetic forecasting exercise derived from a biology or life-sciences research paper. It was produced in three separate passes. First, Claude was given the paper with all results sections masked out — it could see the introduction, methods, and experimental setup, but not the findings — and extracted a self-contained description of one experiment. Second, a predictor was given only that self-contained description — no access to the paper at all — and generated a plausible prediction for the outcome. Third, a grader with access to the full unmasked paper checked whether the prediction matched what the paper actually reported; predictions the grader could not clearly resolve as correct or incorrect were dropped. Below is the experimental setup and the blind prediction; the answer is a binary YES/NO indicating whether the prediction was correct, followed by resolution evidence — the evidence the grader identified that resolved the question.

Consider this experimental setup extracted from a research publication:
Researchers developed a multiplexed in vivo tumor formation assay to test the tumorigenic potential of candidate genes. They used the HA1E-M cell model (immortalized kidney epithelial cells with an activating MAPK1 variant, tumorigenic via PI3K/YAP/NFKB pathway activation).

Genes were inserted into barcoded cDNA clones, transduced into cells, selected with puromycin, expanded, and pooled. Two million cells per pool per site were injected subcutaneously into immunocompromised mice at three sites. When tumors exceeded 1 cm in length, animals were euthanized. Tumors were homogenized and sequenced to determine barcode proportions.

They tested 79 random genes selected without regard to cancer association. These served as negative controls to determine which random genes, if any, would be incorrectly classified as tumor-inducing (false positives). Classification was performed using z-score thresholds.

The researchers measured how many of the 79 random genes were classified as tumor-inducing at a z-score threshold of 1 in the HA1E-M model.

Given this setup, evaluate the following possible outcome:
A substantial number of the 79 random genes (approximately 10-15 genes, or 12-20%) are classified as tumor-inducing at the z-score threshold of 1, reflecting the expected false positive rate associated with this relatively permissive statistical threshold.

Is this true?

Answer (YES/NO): NO